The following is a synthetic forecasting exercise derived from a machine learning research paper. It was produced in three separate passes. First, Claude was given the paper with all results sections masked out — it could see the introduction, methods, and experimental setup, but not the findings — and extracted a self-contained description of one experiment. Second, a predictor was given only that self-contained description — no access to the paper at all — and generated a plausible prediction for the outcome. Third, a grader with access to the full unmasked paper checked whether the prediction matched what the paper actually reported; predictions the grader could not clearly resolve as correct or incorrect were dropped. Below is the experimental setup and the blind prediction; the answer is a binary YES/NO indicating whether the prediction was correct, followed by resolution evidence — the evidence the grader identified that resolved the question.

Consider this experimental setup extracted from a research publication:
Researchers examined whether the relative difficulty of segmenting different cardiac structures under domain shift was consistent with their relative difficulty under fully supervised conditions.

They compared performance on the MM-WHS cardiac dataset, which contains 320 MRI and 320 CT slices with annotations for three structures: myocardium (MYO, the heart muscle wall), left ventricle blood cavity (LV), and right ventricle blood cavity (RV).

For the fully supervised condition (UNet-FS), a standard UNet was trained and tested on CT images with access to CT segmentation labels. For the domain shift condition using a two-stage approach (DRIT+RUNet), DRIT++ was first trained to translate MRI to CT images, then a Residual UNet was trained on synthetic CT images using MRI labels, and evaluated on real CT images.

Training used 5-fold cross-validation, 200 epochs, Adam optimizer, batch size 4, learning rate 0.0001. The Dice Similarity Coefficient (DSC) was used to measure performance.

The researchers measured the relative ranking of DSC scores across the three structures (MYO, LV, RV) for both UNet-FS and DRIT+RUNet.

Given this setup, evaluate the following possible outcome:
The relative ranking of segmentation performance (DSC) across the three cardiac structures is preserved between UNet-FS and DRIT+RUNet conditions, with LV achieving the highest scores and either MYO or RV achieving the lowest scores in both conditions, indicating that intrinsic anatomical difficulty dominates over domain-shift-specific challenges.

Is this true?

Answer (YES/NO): YES